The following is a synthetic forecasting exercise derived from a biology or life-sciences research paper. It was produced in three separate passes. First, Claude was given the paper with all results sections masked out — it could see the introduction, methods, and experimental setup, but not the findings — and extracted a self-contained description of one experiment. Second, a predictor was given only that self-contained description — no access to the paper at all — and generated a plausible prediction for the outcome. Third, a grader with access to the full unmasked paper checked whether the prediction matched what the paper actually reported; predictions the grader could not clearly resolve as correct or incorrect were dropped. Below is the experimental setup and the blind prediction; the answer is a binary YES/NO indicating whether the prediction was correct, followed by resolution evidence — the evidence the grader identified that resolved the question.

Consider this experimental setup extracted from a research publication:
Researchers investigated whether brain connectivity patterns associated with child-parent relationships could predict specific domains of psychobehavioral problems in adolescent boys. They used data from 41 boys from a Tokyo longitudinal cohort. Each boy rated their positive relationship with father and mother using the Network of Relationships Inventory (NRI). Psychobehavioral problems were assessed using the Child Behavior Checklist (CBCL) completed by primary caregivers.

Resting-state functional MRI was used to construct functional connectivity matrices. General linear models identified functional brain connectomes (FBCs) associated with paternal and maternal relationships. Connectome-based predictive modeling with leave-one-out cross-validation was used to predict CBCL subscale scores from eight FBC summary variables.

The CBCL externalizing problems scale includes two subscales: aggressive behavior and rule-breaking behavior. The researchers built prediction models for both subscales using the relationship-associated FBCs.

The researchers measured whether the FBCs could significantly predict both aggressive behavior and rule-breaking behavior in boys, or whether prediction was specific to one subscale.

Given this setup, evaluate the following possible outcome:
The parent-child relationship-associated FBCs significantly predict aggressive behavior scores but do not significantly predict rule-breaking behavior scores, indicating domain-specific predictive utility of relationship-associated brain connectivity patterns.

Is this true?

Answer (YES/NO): YES